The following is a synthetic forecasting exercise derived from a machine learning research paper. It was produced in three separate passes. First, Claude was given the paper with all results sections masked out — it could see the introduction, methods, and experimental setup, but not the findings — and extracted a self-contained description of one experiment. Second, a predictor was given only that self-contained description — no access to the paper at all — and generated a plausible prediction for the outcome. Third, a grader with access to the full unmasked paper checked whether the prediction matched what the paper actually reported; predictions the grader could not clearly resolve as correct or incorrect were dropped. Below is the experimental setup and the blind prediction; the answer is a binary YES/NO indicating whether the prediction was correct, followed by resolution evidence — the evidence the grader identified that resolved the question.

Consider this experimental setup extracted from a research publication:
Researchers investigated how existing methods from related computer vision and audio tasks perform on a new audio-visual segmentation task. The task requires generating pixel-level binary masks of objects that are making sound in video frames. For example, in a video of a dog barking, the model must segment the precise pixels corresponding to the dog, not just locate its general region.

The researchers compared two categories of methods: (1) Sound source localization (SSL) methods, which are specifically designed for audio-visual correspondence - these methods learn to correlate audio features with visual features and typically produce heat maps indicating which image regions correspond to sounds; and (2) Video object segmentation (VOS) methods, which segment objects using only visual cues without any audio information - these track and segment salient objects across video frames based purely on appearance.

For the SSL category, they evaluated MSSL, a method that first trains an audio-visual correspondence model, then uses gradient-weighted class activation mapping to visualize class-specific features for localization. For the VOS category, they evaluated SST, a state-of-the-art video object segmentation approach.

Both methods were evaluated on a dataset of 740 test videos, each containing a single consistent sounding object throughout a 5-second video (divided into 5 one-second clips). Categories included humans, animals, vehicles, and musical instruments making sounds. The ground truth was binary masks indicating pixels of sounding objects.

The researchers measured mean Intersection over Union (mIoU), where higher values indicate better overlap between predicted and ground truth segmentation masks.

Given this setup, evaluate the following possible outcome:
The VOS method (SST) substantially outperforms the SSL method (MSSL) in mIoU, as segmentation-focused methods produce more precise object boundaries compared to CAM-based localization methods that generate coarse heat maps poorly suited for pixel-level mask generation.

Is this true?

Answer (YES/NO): YES